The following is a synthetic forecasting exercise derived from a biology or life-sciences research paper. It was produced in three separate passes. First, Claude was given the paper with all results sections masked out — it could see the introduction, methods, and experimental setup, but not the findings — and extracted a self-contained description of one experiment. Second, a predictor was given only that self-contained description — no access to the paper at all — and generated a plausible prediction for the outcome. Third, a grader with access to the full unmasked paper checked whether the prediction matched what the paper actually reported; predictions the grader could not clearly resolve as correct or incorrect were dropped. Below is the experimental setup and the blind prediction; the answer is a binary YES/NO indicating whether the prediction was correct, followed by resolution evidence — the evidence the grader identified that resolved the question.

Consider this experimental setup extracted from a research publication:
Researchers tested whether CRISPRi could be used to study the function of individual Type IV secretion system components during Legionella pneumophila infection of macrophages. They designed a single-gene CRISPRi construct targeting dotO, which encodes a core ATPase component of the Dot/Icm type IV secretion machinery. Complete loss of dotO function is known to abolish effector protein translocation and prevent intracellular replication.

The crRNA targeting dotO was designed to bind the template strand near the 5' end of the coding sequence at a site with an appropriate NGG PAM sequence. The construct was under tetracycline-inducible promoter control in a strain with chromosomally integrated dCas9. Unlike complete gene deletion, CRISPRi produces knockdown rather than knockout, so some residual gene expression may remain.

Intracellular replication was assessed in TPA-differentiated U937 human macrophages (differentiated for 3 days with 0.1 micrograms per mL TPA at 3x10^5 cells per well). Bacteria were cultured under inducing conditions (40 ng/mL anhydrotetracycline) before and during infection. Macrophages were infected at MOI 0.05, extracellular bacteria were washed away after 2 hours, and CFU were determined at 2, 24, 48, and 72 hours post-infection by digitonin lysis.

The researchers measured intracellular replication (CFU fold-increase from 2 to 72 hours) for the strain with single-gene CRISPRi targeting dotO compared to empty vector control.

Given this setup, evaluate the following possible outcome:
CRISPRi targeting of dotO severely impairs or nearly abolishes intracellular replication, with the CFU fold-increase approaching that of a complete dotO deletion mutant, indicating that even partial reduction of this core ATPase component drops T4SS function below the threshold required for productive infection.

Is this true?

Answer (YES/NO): YES